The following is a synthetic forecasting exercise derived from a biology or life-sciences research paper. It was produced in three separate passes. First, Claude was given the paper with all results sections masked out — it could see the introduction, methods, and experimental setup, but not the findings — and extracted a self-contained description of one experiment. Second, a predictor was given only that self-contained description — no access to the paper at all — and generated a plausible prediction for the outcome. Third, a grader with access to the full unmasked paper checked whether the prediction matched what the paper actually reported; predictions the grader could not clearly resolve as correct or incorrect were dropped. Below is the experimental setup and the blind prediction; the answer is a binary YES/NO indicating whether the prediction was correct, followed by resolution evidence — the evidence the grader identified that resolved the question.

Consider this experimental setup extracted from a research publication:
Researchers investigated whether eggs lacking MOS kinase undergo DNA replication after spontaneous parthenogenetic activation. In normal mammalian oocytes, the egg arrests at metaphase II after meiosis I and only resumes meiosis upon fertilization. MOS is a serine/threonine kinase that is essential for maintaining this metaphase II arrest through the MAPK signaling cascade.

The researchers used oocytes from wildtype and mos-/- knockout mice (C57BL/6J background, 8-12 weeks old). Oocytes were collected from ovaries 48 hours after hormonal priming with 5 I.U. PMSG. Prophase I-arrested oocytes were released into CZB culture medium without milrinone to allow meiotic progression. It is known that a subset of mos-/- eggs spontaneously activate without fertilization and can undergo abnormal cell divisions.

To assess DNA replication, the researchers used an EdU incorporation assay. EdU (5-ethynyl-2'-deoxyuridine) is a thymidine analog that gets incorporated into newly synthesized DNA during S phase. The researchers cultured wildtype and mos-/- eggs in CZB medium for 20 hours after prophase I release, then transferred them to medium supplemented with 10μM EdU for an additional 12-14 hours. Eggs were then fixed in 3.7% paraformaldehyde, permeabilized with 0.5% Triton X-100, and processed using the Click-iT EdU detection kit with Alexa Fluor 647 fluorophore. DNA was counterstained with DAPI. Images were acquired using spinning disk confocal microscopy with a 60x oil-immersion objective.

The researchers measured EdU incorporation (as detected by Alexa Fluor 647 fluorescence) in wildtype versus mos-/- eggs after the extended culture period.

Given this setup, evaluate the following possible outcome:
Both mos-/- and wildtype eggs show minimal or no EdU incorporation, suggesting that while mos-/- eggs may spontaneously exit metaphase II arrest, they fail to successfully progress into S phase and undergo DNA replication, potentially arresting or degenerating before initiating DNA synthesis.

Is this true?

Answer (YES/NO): NO